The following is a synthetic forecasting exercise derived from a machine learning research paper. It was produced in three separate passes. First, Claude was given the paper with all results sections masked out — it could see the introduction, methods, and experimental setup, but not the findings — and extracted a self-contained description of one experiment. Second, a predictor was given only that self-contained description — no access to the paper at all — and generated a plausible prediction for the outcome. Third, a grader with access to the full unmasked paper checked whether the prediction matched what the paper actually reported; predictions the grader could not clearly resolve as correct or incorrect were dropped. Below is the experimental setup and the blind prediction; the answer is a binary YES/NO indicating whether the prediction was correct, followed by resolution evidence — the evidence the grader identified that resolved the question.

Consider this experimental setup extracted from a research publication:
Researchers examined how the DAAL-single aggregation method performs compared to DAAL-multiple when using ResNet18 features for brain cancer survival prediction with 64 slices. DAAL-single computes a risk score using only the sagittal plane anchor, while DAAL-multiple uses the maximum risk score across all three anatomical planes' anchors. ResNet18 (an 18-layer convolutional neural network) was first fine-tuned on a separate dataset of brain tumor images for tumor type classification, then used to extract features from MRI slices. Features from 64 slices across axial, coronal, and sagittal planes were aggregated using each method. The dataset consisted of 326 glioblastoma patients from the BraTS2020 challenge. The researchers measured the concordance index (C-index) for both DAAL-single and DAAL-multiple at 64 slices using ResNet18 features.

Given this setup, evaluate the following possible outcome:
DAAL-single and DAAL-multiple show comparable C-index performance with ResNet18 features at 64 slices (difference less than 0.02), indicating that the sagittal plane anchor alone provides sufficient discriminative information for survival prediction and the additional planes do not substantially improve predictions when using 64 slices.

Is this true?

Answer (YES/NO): YES